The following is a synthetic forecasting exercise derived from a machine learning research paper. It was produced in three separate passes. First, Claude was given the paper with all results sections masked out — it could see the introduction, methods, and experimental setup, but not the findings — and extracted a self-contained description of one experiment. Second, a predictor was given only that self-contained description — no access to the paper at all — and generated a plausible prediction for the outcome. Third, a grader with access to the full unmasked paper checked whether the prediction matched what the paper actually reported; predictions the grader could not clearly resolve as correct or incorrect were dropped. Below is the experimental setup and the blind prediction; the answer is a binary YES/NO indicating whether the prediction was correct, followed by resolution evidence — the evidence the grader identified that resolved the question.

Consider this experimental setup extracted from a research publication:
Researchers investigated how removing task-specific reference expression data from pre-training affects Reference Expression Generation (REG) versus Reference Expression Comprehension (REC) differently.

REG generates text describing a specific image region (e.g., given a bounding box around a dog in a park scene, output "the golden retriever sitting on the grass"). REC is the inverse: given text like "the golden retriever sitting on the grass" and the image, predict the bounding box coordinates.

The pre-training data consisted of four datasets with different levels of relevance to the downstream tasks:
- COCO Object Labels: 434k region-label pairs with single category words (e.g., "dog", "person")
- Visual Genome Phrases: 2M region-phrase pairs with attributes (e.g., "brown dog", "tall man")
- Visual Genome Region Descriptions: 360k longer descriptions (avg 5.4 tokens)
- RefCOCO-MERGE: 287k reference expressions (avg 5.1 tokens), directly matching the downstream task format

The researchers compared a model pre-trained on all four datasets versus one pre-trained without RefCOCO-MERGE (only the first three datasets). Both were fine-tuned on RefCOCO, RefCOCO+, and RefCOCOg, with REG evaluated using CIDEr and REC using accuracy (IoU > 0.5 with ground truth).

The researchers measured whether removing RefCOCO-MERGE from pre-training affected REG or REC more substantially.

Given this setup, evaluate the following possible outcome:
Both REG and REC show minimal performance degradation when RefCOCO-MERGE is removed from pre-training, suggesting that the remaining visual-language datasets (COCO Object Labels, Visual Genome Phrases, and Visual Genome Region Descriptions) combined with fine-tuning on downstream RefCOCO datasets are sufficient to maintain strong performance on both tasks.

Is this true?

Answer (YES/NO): NO